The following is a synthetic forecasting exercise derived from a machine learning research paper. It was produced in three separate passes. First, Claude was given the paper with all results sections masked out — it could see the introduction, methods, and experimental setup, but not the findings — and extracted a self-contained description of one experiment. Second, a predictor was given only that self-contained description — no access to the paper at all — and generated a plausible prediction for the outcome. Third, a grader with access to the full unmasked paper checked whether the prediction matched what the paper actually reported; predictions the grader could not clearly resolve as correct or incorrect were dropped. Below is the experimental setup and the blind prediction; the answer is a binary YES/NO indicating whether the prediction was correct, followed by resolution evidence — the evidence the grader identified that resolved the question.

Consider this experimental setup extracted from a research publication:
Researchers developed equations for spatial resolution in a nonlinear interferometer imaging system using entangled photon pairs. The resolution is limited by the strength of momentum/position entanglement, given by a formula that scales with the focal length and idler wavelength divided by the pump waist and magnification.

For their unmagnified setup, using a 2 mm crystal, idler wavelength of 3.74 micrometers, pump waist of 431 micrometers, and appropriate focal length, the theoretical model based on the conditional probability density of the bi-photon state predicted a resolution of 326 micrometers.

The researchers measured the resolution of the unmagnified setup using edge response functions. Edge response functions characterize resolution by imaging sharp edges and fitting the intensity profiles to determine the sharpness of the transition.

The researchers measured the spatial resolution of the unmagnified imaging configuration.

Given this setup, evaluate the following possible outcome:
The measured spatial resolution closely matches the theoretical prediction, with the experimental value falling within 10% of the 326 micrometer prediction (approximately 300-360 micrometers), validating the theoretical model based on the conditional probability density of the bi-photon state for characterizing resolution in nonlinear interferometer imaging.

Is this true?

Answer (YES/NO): YES